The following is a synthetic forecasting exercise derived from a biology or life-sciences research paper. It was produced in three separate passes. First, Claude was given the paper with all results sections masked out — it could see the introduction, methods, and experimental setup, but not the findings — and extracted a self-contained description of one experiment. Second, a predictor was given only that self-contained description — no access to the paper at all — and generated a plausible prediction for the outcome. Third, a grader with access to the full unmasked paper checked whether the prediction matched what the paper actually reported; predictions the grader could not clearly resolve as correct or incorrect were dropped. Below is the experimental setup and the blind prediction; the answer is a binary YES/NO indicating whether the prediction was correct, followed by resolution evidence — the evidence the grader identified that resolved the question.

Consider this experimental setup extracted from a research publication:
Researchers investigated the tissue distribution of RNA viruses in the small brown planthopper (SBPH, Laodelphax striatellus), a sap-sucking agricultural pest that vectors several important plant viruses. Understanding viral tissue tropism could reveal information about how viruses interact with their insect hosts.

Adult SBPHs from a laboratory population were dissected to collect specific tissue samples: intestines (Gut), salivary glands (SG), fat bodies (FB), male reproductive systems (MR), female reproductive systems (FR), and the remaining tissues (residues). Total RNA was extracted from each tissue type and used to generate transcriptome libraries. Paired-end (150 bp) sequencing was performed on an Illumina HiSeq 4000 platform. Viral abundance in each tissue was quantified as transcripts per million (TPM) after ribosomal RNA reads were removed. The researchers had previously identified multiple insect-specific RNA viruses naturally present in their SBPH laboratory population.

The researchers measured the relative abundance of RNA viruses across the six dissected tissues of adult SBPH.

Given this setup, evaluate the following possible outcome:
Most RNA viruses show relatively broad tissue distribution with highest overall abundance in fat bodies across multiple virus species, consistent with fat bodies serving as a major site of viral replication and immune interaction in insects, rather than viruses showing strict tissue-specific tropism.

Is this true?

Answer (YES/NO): NO